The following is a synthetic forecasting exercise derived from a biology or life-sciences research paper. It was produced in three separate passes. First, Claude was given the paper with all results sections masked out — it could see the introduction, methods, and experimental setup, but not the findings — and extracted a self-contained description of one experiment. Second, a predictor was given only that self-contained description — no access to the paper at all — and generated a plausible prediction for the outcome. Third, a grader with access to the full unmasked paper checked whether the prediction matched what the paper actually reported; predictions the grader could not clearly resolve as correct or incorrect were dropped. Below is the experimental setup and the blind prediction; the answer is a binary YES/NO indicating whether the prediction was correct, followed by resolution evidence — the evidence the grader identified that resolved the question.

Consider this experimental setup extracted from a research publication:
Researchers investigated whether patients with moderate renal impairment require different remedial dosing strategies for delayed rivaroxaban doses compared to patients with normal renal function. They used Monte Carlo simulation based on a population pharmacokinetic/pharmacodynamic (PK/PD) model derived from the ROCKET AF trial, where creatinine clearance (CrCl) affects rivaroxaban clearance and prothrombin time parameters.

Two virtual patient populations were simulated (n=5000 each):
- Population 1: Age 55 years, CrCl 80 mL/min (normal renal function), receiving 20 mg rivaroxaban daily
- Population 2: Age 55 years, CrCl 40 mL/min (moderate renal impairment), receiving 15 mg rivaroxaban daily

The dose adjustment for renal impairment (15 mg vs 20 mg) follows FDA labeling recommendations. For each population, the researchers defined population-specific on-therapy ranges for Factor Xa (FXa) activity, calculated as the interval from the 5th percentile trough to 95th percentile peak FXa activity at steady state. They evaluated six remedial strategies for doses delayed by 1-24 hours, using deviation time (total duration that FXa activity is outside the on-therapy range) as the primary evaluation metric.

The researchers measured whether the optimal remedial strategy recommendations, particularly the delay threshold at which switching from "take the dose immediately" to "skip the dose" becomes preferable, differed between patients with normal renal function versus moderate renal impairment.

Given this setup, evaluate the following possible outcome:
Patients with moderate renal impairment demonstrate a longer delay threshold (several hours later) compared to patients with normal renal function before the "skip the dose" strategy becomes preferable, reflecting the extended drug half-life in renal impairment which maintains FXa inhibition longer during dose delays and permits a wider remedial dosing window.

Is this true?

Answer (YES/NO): NO